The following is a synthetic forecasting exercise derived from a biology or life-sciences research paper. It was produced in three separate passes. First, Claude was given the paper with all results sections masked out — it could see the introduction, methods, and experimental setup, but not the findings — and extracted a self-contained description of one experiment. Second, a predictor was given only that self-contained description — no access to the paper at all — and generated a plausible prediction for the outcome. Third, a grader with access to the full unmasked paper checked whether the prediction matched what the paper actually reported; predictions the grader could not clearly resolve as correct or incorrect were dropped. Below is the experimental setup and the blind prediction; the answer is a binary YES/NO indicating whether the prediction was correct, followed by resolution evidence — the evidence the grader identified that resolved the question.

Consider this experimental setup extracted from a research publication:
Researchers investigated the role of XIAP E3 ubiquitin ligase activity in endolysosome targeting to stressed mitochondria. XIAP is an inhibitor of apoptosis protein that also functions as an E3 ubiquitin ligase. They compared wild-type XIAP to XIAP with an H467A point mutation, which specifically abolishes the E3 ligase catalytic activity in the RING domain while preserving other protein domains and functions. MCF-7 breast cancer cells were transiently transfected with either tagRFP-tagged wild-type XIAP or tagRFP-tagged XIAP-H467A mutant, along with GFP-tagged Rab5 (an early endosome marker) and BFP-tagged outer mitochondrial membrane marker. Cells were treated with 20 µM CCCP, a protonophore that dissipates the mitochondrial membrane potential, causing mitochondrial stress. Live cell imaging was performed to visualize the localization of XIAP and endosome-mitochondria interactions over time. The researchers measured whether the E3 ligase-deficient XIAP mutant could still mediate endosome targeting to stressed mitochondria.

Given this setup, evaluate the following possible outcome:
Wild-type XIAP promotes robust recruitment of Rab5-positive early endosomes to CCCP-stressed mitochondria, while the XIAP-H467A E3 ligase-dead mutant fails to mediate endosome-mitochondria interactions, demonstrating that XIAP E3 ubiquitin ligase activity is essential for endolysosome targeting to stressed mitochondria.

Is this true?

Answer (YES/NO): YES